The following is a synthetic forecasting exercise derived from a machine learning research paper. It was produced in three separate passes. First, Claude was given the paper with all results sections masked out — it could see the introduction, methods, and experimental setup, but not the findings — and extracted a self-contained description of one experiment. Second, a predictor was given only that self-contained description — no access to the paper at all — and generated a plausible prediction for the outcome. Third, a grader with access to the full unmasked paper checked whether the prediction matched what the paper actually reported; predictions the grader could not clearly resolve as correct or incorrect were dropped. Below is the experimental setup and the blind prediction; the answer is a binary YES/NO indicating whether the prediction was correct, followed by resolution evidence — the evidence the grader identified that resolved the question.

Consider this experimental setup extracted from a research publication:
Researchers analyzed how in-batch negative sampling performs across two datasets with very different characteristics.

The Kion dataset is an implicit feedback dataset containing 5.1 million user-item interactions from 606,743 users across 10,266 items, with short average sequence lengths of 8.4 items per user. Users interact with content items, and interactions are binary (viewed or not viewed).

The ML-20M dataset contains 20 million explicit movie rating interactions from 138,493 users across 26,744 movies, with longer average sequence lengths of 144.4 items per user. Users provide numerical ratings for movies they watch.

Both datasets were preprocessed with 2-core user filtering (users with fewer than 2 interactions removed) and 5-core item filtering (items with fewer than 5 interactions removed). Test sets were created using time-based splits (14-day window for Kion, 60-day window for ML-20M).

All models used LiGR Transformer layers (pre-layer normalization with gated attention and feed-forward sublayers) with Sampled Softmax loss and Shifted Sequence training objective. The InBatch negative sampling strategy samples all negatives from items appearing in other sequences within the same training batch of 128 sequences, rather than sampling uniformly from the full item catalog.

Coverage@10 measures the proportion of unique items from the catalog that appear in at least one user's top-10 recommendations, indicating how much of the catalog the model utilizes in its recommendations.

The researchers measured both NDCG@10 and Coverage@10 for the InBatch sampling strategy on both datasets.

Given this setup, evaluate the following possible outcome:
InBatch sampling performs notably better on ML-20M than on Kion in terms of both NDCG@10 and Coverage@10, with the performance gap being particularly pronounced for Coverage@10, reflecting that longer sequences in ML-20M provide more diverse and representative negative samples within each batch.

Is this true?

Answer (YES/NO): NO